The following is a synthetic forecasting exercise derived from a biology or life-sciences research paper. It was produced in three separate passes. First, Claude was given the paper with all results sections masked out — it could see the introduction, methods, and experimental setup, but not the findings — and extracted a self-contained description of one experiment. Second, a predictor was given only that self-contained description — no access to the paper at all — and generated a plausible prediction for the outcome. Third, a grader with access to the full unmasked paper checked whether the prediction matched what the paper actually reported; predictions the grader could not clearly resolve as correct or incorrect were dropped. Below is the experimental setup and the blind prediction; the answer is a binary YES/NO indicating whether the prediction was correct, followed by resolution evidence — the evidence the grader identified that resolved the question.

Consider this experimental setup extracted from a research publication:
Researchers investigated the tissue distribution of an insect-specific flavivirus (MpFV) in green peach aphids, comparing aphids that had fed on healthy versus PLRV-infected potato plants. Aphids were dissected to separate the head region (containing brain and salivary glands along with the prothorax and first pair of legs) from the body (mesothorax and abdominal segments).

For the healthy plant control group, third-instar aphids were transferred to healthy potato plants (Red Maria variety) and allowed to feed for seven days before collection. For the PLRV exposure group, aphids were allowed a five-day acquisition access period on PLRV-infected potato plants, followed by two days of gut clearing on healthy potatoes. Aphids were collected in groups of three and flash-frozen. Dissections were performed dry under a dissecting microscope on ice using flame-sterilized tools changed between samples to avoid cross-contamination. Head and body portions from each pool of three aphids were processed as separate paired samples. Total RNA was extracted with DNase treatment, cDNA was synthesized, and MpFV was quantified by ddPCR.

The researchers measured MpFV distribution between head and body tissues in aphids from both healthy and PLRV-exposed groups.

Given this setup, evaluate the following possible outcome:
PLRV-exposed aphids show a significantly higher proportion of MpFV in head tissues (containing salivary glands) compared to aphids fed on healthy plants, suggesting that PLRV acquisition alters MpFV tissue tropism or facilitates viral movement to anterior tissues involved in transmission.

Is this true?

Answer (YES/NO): NO